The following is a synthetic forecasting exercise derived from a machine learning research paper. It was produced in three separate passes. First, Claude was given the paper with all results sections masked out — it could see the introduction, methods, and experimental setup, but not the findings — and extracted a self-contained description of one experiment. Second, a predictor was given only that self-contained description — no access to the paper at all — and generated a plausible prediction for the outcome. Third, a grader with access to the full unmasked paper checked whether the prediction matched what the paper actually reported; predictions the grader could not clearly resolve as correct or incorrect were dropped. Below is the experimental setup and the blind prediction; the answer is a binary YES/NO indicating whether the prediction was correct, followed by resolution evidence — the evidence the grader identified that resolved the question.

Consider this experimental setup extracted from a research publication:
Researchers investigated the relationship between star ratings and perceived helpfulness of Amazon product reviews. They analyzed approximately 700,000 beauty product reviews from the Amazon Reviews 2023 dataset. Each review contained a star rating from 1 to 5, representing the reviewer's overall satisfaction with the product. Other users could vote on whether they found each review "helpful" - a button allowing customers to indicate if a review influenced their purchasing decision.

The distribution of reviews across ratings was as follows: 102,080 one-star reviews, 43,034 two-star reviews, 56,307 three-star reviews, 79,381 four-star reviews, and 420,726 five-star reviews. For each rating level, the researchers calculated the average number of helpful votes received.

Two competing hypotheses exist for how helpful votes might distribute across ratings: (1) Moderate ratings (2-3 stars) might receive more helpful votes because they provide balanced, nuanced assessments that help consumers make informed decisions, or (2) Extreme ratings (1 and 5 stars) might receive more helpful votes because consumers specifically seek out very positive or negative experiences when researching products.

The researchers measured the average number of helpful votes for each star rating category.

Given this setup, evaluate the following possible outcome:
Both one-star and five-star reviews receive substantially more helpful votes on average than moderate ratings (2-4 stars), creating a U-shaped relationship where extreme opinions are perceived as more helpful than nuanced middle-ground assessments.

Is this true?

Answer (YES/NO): NO